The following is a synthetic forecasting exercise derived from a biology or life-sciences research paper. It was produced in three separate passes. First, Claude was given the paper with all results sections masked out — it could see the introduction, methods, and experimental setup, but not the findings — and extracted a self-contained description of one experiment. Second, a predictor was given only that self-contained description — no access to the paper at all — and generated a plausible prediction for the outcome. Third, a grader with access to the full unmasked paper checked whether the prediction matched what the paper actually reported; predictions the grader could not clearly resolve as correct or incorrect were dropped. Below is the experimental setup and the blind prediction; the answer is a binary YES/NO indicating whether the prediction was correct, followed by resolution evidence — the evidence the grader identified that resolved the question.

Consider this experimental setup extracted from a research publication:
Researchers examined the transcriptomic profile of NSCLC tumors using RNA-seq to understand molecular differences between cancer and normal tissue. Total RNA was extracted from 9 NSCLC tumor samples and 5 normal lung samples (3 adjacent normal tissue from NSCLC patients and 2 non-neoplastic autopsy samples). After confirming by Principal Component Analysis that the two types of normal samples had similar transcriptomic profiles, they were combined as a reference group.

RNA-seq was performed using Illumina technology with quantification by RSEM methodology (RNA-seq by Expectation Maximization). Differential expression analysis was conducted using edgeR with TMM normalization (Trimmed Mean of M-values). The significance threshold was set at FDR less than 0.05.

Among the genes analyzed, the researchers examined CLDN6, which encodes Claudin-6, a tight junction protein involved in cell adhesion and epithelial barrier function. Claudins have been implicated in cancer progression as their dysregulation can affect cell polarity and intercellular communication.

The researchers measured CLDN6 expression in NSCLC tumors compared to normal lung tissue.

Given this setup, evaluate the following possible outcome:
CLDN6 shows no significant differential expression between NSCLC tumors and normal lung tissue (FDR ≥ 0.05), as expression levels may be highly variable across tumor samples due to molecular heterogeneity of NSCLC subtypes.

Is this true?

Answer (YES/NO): NO